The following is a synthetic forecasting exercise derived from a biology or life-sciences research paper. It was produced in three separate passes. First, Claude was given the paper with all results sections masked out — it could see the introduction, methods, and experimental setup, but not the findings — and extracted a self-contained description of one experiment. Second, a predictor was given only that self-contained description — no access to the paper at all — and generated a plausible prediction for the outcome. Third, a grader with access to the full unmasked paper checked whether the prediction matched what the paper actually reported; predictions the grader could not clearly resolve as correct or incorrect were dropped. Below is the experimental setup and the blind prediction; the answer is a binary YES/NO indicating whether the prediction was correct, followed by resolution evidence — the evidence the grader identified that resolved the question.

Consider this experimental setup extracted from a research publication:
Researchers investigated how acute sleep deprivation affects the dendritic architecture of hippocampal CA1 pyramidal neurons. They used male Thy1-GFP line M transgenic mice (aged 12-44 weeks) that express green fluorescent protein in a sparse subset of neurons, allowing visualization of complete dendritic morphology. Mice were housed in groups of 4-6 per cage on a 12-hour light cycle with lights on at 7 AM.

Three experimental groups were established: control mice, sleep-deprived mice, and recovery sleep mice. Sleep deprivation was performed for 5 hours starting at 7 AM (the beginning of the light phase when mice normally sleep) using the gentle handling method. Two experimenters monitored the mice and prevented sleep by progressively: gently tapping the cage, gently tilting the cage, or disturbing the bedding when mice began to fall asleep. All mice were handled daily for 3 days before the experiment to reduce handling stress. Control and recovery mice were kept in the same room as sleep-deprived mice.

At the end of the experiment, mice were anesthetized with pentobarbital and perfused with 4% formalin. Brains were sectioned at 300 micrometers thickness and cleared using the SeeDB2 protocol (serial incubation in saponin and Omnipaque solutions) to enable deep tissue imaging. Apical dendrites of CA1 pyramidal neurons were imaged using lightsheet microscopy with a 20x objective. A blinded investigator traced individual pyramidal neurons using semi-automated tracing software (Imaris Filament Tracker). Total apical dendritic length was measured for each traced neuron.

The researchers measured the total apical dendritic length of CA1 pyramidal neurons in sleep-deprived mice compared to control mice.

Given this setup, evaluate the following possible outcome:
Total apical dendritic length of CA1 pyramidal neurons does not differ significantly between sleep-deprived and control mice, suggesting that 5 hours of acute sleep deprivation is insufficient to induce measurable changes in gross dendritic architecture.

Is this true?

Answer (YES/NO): YES